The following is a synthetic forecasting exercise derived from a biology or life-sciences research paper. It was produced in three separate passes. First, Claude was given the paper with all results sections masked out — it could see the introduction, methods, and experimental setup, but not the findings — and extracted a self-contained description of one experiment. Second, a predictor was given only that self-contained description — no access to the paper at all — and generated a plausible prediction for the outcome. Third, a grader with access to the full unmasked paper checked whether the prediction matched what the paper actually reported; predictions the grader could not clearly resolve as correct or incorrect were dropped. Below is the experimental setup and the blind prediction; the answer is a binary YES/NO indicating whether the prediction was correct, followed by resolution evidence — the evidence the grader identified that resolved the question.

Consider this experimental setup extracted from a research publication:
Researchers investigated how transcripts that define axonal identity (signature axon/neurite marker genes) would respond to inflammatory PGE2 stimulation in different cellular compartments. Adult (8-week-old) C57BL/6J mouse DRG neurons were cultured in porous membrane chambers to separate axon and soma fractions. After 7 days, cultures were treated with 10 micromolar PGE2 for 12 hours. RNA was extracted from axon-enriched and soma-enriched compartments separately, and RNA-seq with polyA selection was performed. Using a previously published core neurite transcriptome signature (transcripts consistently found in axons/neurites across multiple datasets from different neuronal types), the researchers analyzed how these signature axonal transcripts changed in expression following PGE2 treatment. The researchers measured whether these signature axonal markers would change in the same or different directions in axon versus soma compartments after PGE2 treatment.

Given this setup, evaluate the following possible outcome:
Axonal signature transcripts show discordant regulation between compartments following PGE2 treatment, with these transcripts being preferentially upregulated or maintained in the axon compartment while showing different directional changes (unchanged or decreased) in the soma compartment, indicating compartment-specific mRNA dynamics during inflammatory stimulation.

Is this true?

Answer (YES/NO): NO